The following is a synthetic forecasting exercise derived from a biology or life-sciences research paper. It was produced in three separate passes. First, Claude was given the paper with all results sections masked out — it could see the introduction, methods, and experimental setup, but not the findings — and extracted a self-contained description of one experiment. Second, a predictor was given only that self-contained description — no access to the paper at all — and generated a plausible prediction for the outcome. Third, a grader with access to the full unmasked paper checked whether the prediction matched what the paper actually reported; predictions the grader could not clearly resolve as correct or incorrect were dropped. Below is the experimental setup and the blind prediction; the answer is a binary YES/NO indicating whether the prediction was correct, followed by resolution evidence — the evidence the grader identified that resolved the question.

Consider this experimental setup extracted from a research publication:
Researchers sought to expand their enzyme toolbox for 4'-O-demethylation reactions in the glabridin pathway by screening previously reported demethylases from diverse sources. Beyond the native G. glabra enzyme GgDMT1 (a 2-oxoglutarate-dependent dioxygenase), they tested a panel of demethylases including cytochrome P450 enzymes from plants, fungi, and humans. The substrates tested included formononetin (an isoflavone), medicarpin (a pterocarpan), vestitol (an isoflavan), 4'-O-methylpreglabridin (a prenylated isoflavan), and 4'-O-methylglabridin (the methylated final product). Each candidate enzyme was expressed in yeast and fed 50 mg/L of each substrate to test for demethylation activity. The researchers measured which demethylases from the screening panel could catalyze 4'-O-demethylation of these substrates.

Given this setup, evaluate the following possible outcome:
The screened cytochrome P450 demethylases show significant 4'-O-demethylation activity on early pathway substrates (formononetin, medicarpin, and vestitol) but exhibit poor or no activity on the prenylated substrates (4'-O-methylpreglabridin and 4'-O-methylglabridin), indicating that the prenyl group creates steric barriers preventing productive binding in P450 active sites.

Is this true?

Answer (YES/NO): NO